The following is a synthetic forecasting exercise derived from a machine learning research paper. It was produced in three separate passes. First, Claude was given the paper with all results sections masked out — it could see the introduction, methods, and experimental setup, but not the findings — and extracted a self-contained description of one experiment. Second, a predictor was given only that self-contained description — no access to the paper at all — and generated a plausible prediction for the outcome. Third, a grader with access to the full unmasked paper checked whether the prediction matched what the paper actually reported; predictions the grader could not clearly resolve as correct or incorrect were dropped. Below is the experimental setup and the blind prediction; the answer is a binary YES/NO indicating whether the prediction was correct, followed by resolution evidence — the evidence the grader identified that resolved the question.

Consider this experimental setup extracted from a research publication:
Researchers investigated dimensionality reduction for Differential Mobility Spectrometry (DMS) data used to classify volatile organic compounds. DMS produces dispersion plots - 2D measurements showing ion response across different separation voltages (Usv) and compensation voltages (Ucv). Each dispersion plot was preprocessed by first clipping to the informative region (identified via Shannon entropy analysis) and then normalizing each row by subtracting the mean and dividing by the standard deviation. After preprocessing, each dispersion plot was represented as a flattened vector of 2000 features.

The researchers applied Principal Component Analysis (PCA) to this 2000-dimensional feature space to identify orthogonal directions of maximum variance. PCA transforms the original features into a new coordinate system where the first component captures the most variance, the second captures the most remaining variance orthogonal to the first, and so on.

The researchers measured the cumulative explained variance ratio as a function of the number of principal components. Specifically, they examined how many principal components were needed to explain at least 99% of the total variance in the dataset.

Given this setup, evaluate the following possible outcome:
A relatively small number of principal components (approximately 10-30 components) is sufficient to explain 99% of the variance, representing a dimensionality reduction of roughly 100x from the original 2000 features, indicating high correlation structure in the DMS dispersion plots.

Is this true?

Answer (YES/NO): YES